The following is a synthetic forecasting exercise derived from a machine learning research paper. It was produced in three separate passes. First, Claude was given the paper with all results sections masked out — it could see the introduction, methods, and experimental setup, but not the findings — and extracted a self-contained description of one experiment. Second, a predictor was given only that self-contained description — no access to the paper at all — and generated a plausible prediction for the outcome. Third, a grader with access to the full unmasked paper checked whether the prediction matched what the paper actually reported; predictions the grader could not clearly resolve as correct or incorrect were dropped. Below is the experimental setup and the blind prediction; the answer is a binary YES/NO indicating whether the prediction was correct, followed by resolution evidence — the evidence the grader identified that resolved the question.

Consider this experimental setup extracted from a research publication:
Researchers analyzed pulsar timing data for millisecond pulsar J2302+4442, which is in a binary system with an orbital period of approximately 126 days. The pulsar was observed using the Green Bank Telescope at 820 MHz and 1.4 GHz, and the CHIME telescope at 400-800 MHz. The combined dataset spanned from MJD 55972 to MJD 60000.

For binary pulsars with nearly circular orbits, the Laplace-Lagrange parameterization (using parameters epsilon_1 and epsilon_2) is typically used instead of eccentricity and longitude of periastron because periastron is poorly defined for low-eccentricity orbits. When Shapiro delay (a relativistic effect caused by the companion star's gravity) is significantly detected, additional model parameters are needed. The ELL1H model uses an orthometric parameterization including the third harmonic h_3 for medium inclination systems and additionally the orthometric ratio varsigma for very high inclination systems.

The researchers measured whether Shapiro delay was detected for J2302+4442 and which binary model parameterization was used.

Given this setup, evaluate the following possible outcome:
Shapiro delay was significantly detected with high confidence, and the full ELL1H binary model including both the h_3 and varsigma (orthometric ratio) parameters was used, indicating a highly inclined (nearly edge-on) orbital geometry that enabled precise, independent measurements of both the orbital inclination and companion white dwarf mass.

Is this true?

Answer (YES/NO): YES